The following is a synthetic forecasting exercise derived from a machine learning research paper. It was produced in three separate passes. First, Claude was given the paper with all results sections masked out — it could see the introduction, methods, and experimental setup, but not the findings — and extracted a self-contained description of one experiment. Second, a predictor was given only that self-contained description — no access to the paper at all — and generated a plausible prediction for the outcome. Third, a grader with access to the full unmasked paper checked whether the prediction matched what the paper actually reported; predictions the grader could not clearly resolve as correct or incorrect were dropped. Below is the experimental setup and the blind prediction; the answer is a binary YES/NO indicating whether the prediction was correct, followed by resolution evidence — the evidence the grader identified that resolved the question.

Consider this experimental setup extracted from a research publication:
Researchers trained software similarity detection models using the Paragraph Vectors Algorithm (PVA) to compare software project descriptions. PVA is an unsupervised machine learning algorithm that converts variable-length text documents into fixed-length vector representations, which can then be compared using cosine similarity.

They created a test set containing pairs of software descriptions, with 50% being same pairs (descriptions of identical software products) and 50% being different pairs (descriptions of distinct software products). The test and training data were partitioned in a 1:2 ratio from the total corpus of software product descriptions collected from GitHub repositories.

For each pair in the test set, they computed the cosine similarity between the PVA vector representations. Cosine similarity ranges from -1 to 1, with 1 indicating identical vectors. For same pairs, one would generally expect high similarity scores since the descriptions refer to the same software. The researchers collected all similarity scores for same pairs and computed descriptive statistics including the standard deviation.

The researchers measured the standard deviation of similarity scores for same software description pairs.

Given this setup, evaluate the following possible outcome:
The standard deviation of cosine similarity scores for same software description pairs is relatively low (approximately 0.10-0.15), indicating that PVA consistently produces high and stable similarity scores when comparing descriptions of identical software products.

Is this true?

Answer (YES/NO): NO